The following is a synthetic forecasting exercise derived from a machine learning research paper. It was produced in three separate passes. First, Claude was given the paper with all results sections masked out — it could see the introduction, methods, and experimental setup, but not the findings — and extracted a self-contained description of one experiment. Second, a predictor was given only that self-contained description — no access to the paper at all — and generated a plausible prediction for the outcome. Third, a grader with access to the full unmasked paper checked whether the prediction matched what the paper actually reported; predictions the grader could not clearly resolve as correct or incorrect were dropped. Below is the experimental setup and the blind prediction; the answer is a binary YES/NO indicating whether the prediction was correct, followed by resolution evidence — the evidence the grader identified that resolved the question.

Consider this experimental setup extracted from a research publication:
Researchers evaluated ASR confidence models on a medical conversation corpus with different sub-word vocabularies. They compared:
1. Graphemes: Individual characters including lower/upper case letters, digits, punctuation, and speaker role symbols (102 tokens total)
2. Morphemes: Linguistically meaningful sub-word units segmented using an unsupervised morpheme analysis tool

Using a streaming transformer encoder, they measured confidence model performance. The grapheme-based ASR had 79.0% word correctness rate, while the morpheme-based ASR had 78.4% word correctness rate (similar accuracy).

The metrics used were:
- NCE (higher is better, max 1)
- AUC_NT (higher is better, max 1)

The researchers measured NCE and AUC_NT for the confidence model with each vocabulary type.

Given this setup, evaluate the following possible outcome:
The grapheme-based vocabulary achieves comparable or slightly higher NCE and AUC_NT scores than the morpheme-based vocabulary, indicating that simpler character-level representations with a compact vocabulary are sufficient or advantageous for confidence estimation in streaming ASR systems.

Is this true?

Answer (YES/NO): NO